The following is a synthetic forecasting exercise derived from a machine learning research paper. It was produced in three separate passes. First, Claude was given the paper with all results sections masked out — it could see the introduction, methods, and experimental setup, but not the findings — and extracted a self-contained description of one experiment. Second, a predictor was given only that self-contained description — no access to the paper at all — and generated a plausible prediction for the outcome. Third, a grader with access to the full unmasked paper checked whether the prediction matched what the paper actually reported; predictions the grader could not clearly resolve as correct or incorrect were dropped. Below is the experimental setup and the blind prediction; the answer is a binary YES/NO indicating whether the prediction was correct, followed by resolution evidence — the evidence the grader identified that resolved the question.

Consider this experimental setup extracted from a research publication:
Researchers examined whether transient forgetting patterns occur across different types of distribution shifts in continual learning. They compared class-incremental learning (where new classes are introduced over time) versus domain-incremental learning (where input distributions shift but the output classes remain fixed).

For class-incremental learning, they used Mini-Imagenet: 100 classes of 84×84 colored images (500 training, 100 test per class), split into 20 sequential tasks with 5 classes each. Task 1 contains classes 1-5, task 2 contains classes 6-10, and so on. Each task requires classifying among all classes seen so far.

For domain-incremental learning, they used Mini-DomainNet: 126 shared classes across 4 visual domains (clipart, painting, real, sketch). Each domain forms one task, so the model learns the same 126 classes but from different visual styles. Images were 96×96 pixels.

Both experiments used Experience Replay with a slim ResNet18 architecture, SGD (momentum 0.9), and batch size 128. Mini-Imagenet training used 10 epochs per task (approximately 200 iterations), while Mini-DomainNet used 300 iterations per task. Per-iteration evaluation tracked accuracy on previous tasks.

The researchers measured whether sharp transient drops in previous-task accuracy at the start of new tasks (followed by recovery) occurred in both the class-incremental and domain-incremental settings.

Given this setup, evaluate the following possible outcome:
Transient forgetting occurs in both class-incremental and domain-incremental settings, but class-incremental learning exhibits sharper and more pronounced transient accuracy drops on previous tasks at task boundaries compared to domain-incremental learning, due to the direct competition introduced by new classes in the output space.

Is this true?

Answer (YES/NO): YES